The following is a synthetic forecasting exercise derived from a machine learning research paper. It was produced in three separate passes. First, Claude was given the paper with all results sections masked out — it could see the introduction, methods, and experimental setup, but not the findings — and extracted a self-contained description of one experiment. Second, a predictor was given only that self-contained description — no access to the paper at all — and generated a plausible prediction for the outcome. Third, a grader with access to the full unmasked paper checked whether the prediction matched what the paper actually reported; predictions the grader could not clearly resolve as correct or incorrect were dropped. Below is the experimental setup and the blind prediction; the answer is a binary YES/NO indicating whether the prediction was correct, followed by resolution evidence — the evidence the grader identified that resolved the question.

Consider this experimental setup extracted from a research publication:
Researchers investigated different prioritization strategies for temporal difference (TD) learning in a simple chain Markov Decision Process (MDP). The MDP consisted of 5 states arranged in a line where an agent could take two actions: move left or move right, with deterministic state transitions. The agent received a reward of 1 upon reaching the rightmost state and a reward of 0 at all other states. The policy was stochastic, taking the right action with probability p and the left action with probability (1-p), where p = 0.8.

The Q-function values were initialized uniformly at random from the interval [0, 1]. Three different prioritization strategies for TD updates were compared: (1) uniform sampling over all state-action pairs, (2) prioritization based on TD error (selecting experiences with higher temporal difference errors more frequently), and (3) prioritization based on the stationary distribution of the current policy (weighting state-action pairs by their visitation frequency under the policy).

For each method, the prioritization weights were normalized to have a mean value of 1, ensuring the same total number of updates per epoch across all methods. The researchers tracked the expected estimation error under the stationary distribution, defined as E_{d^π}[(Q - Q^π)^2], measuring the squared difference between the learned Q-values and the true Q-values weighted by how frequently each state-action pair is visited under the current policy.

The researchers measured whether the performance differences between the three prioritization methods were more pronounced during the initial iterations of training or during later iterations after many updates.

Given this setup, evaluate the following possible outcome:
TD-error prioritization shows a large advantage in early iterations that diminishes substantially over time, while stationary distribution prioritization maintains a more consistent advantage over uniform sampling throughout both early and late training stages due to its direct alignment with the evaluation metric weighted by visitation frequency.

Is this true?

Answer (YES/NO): NO